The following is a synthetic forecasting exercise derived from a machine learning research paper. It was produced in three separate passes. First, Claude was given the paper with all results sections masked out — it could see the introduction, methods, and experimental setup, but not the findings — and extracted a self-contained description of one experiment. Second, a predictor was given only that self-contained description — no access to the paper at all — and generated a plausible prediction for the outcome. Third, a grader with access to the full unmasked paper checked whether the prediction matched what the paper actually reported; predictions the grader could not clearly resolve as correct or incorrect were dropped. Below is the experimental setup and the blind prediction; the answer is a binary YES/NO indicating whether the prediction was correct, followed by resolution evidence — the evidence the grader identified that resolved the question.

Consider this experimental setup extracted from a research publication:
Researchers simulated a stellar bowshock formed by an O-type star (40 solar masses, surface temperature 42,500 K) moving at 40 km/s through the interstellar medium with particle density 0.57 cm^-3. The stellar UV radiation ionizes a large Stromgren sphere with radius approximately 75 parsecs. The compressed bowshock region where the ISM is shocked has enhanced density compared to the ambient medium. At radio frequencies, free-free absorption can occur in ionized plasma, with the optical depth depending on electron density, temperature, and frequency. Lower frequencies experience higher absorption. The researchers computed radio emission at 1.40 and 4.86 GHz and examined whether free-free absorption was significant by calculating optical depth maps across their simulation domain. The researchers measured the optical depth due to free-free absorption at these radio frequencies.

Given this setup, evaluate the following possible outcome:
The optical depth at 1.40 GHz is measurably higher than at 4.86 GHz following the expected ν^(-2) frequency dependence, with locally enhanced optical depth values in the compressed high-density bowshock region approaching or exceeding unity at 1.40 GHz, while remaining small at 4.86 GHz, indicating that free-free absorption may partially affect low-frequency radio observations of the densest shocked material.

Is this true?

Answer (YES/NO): NO